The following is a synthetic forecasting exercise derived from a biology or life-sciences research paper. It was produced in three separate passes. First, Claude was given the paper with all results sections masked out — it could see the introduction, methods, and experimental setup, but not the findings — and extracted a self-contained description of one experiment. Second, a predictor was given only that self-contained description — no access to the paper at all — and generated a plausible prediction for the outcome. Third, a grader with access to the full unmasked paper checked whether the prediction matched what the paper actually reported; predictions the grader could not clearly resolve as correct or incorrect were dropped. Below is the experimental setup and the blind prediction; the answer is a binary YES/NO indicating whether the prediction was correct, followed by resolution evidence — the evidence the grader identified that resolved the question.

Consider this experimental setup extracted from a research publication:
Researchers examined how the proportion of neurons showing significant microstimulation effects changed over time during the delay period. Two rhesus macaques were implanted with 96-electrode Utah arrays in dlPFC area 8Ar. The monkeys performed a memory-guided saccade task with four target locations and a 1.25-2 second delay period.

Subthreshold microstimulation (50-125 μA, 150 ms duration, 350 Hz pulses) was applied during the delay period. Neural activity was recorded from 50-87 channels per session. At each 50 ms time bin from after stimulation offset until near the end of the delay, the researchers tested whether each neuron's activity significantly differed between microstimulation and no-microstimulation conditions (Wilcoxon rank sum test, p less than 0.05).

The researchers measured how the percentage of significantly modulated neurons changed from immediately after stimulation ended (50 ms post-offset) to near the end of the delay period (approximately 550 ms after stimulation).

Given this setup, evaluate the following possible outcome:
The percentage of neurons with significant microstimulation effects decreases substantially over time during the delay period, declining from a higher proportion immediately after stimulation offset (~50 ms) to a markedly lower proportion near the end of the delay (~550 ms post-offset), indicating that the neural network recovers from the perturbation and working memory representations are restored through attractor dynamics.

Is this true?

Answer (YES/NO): YES